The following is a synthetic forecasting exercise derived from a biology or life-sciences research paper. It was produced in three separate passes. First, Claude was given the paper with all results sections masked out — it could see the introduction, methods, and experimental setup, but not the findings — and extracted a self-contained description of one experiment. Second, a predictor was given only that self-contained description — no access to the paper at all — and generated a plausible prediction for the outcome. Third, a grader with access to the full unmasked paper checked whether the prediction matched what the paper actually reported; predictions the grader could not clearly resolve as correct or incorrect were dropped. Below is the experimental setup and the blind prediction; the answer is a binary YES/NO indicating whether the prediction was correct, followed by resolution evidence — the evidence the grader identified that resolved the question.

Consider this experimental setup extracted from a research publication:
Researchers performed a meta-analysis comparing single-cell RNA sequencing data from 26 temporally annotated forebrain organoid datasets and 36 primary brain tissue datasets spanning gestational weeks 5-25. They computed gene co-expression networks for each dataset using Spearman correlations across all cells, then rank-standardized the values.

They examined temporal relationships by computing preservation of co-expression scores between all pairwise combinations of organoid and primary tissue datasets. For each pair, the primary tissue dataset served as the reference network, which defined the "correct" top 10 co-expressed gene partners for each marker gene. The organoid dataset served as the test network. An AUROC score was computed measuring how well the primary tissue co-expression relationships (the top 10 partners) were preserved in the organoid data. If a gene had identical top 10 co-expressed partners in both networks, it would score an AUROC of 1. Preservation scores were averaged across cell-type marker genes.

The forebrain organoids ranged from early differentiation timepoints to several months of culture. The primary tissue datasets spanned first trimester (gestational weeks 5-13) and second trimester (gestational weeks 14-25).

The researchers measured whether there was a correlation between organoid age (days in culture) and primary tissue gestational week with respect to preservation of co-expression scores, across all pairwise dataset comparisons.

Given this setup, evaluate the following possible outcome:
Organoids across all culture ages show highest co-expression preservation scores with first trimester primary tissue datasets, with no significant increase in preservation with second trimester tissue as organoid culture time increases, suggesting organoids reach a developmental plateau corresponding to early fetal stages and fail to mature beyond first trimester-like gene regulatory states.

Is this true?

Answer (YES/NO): NO